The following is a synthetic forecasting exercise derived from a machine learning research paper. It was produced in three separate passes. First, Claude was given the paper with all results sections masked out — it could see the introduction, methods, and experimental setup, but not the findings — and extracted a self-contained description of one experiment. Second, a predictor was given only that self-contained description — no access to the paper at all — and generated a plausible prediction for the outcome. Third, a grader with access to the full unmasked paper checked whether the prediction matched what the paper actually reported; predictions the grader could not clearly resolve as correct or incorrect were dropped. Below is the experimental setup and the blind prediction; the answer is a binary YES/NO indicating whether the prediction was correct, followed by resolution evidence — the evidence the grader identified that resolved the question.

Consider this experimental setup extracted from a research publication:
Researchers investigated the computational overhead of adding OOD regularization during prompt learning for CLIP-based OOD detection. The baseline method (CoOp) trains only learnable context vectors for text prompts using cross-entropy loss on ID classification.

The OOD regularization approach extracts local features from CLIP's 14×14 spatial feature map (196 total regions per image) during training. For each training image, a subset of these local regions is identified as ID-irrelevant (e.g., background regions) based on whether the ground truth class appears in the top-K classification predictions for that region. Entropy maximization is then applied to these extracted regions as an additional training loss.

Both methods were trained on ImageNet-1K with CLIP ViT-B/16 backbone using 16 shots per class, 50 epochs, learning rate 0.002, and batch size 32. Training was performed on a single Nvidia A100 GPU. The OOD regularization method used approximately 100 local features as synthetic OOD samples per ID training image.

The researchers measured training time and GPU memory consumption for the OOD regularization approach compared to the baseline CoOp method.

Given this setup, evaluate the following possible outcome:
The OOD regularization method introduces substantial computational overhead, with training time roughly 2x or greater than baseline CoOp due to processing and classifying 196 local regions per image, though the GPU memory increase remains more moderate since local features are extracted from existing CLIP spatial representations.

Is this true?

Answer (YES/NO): NO